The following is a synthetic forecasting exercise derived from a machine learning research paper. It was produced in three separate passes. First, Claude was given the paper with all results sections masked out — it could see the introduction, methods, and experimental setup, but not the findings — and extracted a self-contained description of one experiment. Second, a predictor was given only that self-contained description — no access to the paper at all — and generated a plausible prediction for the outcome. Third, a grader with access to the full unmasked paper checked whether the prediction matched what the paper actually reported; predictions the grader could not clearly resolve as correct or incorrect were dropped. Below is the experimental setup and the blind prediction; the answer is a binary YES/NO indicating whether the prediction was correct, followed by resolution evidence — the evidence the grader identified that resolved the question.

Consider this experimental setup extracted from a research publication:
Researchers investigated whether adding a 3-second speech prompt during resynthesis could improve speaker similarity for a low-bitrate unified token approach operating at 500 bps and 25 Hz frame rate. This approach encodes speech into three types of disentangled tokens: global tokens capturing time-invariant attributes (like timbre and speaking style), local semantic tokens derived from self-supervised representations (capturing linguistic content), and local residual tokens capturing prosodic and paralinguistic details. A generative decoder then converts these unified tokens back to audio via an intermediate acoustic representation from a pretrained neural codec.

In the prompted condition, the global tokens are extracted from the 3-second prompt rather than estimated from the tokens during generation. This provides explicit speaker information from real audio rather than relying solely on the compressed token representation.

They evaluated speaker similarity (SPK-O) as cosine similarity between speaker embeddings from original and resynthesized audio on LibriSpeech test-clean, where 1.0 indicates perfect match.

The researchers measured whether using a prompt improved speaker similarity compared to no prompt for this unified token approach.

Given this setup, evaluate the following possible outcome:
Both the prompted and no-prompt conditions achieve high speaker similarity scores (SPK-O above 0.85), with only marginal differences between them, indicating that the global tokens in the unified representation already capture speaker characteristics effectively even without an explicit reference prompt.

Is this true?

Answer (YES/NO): NO